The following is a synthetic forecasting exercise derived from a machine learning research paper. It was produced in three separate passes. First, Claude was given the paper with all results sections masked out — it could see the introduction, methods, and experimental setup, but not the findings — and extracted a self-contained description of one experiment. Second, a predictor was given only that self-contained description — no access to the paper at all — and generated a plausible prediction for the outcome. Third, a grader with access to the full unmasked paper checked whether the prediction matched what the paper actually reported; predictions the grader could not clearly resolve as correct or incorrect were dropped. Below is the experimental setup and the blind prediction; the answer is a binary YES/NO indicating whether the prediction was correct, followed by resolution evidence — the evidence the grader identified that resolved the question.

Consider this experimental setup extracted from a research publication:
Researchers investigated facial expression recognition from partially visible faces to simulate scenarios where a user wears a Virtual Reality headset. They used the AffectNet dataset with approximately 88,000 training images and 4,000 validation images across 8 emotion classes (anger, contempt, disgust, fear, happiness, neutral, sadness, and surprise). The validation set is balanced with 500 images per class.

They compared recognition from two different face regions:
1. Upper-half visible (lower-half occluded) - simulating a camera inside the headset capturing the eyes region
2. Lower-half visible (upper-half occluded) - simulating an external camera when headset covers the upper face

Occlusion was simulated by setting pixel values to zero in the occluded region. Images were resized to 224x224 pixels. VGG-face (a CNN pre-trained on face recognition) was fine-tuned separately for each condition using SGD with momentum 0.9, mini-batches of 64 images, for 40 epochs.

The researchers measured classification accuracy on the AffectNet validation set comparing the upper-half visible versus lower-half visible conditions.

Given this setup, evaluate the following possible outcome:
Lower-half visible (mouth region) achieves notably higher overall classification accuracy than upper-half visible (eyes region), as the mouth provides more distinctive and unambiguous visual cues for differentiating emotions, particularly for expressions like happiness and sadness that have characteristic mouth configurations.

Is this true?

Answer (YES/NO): YES